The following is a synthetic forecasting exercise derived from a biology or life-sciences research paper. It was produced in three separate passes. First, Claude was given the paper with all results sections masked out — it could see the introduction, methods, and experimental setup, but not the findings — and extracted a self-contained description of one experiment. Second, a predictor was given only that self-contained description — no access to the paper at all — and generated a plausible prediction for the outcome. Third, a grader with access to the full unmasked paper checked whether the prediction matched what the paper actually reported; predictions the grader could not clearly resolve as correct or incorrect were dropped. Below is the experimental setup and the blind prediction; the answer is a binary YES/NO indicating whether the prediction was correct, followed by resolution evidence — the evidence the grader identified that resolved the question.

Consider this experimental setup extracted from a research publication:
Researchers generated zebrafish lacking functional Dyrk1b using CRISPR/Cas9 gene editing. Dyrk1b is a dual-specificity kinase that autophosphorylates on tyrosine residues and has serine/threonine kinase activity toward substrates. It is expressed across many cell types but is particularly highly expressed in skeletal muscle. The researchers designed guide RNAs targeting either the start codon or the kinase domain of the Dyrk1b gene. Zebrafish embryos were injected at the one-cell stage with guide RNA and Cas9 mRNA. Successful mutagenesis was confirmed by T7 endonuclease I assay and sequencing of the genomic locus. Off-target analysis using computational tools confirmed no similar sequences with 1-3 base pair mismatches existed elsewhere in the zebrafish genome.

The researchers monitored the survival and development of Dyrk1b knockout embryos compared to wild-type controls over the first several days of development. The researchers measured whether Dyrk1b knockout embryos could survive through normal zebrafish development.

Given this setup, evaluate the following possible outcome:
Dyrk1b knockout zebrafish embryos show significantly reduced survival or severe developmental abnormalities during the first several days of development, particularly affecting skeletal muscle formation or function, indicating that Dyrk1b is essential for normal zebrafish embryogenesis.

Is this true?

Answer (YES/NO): YES